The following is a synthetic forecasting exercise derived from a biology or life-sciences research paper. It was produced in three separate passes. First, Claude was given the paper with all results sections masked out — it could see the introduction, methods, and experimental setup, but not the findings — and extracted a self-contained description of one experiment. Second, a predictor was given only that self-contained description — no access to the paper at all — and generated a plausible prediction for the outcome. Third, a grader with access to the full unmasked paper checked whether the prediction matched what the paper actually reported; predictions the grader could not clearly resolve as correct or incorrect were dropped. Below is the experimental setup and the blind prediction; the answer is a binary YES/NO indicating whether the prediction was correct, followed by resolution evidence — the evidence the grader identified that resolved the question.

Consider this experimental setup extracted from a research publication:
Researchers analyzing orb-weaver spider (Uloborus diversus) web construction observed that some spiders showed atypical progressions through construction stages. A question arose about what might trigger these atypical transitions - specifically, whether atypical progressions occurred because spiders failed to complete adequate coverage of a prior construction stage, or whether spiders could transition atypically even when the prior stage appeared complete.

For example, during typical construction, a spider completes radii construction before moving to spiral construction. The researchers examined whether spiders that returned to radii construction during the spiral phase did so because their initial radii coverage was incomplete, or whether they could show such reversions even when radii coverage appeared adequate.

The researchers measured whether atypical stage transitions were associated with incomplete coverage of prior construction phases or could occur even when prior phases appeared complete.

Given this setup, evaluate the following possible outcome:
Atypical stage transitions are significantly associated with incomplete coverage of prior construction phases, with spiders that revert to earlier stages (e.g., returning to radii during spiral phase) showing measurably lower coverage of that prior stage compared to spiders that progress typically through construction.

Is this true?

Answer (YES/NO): NO